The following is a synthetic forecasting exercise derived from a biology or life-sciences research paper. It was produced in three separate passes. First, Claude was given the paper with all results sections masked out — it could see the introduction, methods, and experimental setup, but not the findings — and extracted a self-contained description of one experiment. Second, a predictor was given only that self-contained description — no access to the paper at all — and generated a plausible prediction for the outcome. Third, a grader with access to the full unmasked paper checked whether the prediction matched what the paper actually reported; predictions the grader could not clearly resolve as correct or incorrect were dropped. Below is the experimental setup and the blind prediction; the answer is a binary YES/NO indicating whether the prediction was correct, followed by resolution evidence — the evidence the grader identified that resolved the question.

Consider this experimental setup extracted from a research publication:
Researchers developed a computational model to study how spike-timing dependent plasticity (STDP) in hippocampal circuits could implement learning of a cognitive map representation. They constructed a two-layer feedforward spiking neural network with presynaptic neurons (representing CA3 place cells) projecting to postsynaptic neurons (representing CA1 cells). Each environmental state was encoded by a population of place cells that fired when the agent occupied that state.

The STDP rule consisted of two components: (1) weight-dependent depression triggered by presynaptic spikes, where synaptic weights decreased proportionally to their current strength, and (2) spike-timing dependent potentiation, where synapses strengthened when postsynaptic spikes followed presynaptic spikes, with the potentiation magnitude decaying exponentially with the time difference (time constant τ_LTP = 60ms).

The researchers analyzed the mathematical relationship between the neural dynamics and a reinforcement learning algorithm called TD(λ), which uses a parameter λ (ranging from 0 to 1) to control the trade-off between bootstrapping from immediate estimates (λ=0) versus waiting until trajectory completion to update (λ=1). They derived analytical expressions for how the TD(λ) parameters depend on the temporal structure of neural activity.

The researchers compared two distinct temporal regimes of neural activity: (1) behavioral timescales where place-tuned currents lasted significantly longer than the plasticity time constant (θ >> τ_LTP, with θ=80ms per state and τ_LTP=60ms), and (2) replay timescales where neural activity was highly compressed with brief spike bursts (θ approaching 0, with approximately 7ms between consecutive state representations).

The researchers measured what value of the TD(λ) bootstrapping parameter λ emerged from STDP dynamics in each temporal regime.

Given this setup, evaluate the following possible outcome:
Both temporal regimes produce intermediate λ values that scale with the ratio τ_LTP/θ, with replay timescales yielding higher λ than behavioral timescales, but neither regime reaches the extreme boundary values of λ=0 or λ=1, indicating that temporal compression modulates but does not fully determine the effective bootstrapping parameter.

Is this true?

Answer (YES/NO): NO